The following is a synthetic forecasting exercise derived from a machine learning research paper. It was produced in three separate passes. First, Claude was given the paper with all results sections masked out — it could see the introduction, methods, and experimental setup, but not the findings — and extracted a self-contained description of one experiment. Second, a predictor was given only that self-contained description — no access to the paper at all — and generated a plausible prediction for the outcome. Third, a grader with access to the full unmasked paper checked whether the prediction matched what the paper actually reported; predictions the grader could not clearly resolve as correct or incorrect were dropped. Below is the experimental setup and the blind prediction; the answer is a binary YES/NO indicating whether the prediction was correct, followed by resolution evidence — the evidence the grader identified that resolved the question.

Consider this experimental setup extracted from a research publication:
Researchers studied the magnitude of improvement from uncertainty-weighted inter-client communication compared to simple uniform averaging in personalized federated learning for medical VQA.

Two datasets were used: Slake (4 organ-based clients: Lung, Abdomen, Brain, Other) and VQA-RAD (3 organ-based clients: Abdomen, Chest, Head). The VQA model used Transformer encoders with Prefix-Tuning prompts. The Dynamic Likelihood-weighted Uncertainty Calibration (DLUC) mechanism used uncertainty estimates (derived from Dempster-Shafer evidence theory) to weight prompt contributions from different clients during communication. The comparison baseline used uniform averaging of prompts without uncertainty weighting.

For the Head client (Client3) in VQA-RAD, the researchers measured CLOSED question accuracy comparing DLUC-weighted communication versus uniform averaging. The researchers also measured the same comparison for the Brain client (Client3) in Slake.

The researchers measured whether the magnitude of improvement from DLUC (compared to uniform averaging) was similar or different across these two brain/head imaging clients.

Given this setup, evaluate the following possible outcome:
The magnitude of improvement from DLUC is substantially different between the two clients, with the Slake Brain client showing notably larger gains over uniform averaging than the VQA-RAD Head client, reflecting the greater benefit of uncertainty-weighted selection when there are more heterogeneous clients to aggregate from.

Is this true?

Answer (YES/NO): NO